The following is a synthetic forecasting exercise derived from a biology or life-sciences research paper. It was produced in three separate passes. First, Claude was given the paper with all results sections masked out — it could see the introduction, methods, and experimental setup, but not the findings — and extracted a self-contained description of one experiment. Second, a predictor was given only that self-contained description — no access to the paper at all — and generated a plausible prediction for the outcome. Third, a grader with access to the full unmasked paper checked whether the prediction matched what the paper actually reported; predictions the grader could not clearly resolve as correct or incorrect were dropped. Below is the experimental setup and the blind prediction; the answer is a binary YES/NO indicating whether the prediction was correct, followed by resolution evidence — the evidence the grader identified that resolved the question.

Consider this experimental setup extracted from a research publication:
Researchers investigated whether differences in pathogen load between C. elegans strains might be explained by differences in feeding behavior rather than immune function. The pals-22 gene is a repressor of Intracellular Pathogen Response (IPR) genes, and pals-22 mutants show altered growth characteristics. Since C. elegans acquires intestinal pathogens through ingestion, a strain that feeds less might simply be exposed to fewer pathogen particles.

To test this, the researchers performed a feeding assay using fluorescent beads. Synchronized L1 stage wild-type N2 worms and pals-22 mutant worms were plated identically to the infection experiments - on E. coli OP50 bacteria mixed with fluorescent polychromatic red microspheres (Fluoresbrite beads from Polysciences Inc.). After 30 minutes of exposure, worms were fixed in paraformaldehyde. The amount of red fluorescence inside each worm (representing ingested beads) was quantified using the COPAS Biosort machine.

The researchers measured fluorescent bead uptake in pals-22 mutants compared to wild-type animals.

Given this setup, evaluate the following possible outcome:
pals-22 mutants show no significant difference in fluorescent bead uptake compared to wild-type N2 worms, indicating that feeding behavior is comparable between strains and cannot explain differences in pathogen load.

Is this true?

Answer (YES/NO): YES